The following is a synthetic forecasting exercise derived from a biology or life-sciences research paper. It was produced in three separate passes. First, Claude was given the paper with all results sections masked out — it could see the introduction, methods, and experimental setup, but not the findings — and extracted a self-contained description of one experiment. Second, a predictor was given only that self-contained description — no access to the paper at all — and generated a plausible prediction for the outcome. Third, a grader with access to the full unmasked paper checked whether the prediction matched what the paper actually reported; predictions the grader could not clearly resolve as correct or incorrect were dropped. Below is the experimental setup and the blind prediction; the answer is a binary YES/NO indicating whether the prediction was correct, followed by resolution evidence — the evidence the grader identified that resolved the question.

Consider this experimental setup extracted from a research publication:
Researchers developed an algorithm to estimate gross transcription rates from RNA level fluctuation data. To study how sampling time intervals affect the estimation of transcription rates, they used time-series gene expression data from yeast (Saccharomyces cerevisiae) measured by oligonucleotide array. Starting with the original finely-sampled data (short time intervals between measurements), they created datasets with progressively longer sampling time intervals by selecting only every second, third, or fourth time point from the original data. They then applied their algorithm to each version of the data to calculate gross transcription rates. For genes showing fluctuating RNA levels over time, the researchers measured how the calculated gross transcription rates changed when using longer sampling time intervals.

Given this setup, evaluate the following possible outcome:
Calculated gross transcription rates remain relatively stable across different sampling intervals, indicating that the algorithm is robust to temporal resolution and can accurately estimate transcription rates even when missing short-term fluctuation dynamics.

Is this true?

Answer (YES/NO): NO